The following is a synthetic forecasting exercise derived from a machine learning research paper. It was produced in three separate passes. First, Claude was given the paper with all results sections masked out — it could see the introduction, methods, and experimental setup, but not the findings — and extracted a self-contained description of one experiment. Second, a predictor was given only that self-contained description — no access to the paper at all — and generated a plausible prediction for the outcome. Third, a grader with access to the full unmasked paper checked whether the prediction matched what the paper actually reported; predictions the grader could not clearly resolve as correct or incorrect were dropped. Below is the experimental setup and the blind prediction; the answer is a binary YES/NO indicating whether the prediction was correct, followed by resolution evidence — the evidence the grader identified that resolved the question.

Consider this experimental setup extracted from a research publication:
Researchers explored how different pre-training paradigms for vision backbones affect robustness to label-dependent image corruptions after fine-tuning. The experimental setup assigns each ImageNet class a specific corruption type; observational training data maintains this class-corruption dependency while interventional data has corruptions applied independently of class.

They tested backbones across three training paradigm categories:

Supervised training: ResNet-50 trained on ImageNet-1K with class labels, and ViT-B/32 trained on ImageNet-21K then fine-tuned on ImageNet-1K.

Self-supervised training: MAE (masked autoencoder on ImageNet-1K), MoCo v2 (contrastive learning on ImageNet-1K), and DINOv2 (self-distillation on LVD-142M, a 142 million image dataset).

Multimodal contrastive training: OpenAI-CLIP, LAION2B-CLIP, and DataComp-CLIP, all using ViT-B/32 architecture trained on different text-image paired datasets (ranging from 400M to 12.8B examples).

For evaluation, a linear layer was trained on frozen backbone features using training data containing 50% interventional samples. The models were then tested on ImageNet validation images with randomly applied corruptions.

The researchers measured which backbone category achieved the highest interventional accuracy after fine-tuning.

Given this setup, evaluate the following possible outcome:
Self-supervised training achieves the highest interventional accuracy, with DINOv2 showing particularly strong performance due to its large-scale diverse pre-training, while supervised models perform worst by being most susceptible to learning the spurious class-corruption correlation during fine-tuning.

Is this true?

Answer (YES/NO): NO